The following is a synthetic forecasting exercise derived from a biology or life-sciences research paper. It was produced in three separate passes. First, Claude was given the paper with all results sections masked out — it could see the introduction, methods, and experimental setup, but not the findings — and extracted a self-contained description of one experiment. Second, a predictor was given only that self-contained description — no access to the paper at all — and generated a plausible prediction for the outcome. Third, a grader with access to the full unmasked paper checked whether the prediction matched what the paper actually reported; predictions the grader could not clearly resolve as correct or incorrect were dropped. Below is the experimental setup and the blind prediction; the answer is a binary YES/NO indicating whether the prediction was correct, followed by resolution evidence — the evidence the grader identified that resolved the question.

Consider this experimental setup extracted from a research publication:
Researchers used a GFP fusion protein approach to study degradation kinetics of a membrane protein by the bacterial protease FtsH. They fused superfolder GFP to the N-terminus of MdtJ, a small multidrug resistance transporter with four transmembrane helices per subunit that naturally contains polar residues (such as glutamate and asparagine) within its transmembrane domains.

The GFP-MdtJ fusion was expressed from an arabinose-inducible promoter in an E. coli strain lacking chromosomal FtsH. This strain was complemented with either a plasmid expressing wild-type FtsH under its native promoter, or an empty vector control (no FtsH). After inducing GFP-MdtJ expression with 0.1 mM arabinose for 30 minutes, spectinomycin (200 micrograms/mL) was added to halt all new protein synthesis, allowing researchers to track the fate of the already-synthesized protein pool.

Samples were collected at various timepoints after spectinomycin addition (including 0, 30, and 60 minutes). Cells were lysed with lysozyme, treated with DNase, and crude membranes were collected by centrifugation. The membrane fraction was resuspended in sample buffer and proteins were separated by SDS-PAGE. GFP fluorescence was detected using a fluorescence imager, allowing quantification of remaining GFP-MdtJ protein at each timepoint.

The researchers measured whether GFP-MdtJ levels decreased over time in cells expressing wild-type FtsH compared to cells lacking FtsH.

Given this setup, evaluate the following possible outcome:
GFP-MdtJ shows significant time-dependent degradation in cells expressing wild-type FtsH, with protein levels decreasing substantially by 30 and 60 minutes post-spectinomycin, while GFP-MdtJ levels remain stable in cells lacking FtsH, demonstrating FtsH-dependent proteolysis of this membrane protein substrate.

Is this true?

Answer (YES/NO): YES